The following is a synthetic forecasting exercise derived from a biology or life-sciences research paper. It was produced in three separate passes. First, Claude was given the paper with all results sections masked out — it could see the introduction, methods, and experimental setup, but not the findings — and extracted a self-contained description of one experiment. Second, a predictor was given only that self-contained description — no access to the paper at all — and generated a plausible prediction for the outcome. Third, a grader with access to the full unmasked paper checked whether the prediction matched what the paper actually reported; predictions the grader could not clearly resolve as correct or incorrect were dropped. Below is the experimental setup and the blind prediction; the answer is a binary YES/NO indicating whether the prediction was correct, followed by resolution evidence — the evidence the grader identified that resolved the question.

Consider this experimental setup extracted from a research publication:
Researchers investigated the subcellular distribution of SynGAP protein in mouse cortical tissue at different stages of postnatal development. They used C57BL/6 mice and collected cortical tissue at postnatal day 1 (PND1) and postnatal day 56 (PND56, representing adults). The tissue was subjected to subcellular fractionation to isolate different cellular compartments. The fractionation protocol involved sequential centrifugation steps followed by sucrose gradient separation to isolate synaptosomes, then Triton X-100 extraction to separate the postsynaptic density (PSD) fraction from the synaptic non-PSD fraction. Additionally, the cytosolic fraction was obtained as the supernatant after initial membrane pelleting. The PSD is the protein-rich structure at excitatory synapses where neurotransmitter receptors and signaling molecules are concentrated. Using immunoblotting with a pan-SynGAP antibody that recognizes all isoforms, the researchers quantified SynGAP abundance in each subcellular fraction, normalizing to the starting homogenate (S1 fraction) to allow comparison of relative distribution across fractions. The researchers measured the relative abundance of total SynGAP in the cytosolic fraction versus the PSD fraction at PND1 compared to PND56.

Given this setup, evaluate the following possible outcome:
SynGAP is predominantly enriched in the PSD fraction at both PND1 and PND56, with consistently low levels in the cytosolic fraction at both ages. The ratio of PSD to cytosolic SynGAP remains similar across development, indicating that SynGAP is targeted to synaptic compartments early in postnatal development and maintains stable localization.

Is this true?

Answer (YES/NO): NO